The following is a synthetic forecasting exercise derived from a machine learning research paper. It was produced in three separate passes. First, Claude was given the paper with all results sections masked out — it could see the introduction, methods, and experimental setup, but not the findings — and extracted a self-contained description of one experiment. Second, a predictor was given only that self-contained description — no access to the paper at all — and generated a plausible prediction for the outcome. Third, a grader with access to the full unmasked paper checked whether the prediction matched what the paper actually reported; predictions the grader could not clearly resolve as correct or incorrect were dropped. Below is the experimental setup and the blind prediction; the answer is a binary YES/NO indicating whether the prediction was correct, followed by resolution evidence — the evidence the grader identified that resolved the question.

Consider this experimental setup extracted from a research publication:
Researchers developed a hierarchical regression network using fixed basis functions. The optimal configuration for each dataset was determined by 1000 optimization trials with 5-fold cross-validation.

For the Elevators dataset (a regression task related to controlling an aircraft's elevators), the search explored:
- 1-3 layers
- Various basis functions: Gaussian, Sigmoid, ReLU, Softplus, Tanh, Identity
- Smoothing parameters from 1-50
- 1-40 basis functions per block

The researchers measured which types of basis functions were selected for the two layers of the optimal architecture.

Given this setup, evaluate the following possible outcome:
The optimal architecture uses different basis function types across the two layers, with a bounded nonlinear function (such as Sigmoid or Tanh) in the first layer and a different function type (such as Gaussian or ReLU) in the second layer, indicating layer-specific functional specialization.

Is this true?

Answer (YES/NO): NO